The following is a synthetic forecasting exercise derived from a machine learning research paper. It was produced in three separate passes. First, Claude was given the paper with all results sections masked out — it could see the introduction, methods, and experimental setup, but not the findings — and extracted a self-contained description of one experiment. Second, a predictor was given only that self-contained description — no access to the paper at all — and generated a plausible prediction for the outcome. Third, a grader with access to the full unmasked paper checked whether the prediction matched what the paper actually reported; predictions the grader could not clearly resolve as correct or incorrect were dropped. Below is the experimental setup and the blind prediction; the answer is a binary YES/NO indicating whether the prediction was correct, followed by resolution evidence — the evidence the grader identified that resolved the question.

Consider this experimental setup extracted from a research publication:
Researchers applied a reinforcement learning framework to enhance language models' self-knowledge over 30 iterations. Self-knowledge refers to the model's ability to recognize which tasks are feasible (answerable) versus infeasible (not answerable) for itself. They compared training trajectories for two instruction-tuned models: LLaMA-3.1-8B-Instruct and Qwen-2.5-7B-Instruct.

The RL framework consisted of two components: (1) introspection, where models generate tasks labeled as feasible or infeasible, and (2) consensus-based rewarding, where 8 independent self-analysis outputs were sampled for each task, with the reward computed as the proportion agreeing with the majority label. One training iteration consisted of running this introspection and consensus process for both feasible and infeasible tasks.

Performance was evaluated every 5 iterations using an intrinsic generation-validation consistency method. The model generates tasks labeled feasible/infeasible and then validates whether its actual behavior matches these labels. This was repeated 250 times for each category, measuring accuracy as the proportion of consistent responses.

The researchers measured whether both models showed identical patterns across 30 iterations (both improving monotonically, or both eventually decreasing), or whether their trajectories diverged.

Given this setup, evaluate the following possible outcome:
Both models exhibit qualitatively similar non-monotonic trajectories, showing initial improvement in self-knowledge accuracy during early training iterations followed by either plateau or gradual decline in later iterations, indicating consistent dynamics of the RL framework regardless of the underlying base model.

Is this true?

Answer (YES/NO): NO